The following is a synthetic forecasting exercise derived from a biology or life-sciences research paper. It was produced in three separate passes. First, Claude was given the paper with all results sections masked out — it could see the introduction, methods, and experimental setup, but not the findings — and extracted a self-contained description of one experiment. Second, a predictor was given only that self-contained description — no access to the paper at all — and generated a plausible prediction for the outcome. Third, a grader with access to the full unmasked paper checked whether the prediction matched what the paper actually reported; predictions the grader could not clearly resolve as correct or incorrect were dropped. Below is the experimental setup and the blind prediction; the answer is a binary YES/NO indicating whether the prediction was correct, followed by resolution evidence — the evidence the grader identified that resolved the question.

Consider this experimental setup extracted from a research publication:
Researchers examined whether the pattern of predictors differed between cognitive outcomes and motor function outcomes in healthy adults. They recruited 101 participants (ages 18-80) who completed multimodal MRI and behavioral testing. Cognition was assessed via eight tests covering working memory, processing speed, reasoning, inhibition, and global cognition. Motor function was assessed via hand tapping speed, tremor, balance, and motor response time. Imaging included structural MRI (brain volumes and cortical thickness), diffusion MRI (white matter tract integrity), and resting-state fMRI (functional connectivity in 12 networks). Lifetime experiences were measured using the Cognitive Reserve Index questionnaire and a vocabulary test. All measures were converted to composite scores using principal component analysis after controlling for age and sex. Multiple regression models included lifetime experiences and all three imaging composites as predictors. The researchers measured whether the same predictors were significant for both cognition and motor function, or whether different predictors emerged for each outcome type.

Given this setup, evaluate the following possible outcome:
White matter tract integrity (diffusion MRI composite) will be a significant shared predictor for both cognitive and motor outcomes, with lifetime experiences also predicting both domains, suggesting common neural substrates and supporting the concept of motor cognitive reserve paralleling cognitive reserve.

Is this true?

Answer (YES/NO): NO